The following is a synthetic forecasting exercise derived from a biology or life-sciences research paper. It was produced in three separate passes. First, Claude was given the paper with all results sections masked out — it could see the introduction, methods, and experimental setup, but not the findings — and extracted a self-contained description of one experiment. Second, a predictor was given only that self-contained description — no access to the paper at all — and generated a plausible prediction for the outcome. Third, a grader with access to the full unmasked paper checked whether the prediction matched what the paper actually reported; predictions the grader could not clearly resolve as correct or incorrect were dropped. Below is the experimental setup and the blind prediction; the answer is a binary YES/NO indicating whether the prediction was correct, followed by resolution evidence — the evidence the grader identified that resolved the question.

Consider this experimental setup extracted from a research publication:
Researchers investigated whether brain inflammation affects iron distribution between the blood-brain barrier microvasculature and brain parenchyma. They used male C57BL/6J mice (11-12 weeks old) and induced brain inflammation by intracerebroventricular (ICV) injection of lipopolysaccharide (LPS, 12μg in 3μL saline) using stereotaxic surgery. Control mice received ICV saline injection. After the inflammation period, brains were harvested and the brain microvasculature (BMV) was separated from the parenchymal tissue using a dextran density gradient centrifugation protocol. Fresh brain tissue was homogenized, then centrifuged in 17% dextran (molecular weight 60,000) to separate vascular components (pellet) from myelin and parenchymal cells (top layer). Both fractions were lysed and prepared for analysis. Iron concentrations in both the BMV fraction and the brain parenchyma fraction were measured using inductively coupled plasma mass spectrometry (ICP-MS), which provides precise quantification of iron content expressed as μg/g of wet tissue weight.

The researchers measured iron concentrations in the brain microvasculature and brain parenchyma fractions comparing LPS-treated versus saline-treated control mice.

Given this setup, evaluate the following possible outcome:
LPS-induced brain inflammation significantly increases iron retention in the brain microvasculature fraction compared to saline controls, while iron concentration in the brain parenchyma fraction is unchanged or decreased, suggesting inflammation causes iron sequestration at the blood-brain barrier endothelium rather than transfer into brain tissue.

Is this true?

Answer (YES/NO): NO